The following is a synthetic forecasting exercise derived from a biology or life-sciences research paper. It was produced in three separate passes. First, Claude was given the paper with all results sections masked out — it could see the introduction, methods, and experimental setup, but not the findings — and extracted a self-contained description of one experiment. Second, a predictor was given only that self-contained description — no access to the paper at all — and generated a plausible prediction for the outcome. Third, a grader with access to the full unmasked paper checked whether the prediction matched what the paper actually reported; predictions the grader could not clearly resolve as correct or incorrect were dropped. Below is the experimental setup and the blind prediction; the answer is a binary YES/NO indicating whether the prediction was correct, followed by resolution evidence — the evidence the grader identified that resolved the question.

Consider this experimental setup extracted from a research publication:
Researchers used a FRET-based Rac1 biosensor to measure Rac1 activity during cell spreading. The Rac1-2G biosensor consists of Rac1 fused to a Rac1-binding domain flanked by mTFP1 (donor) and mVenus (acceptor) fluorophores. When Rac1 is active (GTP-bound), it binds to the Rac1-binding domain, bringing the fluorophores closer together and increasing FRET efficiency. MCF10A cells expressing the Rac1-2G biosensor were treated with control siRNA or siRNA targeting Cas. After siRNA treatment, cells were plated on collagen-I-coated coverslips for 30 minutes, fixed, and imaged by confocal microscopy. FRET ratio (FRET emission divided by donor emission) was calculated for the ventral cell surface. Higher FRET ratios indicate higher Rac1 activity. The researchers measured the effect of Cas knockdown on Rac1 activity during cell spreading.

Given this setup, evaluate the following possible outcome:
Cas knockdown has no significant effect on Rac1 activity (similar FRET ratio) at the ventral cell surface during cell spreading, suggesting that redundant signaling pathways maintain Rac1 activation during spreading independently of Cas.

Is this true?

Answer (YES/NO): NO